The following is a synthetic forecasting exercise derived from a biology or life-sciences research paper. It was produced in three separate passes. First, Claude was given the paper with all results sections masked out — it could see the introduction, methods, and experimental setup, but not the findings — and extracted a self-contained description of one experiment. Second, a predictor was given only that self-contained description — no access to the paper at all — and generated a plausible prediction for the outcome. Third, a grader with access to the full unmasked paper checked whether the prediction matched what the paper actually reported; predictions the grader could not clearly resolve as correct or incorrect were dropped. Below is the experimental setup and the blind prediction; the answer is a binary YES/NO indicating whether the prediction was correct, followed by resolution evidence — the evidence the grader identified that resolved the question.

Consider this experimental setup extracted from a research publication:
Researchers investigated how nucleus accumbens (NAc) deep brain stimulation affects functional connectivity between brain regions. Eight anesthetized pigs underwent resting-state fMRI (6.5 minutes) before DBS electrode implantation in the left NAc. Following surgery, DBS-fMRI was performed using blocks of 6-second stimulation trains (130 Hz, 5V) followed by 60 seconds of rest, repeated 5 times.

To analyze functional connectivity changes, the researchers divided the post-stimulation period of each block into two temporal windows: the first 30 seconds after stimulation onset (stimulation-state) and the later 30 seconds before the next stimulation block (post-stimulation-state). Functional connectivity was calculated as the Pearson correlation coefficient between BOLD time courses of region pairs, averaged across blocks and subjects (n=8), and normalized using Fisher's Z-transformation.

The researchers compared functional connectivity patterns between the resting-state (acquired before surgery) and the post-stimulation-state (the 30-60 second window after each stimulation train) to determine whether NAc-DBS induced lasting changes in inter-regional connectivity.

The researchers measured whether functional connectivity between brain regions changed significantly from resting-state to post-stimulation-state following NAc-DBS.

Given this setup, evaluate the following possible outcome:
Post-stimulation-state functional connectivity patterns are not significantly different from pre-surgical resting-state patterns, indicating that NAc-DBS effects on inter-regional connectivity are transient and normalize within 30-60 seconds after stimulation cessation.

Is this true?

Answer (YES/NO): NO